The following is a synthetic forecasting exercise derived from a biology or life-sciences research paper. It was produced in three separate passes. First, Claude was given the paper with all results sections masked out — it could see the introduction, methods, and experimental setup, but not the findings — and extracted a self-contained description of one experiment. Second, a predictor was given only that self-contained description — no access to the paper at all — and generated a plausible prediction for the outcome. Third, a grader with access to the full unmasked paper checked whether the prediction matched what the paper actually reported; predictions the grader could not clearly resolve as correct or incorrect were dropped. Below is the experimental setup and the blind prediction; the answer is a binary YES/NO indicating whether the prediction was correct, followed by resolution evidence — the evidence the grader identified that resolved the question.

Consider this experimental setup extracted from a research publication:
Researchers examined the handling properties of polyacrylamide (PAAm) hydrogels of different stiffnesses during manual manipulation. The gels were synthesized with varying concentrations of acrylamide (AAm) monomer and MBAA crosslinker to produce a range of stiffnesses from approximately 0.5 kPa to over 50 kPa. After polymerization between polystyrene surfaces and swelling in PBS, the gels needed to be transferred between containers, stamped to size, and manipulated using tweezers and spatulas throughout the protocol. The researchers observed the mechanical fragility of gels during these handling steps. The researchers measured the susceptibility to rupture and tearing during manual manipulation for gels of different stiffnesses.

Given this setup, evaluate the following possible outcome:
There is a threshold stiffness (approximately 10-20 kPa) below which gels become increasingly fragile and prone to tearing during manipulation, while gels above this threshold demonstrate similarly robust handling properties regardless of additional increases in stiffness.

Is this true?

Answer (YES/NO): NO